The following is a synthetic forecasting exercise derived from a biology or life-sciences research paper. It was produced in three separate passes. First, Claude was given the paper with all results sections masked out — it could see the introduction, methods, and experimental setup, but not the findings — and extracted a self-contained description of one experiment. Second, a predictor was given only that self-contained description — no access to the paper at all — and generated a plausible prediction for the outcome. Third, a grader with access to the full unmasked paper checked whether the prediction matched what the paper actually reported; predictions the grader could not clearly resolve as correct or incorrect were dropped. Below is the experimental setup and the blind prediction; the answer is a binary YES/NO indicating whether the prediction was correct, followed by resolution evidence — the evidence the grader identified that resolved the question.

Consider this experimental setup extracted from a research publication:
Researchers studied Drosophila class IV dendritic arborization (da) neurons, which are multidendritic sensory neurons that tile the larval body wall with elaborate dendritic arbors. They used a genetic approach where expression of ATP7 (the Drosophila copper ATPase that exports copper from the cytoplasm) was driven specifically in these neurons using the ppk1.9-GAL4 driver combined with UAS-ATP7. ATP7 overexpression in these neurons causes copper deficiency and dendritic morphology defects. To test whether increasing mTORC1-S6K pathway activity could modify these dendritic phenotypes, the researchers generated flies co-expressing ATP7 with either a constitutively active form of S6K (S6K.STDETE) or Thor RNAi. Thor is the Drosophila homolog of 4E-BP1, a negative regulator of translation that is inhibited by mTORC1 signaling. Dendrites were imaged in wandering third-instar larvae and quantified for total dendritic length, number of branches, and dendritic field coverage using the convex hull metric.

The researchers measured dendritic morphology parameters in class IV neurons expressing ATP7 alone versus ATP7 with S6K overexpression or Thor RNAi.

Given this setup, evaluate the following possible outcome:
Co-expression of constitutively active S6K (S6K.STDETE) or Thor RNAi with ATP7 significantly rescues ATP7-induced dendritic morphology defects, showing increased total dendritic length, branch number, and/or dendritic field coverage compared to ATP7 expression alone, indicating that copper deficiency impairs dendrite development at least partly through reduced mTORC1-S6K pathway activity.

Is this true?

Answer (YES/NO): NO